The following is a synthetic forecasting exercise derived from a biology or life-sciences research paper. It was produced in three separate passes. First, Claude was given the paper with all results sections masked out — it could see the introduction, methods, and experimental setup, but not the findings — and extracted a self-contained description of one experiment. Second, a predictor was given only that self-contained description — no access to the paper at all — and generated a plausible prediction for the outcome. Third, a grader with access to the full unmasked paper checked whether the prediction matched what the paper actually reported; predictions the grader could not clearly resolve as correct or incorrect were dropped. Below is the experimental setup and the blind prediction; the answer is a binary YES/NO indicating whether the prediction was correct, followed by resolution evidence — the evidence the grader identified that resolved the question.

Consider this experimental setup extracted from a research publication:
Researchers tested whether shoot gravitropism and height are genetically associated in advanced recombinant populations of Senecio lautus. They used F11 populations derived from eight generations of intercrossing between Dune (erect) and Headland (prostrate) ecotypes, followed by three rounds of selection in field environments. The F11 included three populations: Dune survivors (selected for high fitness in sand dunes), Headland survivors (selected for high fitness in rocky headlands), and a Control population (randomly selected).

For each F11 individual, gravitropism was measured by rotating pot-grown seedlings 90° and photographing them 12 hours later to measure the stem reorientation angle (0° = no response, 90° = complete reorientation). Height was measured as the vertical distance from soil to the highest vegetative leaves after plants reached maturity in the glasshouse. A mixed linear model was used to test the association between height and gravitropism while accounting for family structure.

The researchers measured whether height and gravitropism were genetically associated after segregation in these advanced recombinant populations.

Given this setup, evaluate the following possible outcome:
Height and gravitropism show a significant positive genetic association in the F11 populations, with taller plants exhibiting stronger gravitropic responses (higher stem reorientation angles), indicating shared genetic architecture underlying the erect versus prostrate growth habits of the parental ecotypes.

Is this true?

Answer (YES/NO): NO